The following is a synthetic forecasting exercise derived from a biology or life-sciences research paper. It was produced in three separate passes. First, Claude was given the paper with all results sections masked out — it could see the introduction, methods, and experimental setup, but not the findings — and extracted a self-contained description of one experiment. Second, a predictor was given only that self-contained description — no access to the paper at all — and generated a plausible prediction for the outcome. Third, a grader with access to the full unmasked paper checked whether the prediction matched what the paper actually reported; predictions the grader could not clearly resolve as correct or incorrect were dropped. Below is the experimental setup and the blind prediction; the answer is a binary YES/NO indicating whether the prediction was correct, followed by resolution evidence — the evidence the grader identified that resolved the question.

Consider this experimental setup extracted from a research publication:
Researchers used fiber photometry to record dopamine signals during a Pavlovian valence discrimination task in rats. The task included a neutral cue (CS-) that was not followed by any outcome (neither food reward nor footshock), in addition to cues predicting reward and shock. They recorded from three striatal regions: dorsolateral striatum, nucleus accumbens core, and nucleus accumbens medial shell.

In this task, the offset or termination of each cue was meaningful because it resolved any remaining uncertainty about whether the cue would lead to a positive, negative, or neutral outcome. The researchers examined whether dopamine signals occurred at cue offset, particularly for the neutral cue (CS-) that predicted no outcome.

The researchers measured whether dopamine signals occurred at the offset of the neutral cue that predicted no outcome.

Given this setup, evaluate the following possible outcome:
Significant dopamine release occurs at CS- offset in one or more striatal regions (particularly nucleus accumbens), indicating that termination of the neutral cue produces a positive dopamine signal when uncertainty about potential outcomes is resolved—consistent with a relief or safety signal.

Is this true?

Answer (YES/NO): YES